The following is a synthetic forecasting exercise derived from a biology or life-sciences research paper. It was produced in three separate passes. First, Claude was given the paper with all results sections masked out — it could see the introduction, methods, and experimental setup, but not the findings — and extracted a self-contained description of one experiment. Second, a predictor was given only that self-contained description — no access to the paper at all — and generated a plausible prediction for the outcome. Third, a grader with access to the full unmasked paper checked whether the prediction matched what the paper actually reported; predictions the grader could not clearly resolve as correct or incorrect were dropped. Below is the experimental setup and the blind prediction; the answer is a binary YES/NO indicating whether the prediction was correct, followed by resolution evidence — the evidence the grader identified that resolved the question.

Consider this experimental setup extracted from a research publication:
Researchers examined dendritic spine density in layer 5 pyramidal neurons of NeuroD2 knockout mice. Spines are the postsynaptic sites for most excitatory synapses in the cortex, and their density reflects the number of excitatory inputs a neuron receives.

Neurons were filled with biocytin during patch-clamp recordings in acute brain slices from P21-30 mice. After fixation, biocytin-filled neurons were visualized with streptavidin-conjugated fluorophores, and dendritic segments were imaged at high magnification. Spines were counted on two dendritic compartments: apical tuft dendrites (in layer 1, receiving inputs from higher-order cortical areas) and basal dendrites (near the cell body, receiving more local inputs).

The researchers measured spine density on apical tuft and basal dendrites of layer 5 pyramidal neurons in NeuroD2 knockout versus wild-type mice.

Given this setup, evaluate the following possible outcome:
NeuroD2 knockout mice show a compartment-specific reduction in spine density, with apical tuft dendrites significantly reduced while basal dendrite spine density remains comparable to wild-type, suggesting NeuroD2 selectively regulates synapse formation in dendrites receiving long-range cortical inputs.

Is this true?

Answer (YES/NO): NO